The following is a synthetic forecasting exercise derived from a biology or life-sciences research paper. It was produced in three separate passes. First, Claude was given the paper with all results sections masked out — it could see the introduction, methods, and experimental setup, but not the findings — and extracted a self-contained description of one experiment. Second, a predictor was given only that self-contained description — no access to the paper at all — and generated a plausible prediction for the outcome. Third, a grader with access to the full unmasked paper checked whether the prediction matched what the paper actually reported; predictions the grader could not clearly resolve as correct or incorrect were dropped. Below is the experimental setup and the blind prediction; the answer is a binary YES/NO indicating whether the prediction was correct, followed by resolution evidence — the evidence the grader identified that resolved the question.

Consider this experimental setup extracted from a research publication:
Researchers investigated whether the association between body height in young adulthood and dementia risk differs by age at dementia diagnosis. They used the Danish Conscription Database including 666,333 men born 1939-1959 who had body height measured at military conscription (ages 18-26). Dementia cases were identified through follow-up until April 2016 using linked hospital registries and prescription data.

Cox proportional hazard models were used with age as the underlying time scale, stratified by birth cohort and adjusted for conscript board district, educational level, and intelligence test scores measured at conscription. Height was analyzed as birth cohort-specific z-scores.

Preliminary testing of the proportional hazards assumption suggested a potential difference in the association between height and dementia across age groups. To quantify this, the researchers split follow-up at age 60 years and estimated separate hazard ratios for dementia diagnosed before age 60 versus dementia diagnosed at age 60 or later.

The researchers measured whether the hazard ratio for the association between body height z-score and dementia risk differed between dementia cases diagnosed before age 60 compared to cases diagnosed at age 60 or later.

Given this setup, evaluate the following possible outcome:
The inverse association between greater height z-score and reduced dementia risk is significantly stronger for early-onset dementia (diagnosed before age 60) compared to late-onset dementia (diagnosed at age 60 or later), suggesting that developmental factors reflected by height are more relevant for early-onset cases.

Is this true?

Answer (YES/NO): YES